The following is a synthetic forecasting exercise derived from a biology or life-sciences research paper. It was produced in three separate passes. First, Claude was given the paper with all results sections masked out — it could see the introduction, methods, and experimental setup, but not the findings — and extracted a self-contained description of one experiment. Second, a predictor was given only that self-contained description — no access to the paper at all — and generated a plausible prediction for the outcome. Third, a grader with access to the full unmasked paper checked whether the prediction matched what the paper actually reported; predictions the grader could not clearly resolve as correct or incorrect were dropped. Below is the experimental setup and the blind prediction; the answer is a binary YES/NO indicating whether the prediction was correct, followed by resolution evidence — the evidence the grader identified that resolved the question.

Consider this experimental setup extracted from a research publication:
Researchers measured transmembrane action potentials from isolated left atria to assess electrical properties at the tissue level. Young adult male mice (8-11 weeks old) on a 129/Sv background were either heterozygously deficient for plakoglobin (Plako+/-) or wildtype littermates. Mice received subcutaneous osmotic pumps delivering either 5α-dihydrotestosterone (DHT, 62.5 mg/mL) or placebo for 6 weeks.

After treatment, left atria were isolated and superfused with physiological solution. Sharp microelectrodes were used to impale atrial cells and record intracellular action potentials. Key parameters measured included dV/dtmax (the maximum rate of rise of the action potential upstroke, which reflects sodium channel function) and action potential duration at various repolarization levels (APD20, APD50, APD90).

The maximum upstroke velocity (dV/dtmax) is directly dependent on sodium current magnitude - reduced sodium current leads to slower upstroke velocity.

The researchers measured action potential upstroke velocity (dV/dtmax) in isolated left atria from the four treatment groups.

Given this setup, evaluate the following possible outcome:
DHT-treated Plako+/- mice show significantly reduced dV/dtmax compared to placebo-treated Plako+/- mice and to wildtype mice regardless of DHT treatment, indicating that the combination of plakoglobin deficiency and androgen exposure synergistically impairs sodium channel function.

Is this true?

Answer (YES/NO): YES